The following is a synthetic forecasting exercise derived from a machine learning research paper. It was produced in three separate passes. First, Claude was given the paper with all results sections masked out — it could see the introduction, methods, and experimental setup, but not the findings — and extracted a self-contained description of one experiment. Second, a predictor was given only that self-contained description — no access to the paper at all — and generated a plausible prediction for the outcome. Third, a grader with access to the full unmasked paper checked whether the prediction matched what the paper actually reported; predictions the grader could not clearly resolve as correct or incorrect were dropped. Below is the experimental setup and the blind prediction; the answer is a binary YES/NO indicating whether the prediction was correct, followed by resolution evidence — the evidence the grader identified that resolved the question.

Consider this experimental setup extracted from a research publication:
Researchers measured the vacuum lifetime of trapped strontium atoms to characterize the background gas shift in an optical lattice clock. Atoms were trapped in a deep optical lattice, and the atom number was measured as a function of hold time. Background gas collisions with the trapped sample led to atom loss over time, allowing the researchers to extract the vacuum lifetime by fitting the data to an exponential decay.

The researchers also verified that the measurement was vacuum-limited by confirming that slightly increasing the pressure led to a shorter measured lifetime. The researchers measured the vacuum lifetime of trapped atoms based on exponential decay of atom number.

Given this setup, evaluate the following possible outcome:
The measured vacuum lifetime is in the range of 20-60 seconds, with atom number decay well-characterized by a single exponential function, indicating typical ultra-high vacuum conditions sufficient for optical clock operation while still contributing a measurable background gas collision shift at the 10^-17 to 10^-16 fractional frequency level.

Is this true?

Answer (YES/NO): NO